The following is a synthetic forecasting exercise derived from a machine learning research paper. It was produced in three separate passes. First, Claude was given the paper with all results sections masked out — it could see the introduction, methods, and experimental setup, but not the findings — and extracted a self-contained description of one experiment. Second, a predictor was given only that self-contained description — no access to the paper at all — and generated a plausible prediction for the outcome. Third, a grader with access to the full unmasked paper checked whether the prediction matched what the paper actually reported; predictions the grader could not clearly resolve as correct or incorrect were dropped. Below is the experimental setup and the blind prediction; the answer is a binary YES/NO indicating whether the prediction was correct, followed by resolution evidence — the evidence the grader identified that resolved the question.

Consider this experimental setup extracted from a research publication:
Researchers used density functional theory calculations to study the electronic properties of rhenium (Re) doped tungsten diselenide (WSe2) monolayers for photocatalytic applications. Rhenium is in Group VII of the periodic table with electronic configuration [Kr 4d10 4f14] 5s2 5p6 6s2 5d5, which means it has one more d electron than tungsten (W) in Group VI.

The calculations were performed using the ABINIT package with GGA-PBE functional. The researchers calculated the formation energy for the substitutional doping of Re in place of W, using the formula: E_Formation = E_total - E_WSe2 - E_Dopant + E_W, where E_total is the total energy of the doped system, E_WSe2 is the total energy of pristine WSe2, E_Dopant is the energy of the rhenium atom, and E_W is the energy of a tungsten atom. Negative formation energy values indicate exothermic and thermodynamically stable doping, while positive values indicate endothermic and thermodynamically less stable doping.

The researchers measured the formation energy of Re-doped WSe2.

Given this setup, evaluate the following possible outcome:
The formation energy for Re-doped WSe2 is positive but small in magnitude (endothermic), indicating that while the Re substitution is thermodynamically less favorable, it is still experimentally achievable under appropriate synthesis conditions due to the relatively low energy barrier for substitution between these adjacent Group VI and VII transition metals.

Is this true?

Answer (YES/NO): NO